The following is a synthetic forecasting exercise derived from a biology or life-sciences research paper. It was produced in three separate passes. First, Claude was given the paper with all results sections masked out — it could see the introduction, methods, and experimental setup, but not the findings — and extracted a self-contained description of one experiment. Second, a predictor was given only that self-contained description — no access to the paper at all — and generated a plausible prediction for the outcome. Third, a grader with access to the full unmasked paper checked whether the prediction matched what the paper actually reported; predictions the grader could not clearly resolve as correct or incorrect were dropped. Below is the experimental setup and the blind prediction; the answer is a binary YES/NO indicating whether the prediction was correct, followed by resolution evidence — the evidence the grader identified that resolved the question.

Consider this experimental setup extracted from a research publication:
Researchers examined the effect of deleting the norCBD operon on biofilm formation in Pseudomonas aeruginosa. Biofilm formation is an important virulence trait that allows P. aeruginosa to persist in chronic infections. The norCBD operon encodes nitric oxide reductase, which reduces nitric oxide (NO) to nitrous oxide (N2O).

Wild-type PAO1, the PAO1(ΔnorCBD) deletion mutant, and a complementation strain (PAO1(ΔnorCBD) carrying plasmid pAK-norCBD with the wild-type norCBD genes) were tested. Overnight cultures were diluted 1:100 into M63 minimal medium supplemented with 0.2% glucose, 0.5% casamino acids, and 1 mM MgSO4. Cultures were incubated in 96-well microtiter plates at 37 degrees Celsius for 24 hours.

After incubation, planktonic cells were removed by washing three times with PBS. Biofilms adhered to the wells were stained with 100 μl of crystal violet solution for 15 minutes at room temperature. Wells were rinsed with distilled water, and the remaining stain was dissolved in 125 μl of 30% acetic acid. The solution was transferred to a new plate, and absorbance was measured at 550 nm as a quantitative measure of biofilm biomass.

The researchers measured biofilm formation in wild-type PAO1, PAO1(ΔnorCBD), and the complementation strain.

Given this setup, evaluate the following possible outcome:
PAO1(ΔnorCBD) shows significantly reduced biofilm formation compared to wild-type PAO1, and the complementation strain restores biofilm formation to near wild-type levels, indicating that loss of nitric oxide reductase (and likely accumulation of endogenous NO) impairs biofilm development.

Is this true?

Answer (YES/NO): YES